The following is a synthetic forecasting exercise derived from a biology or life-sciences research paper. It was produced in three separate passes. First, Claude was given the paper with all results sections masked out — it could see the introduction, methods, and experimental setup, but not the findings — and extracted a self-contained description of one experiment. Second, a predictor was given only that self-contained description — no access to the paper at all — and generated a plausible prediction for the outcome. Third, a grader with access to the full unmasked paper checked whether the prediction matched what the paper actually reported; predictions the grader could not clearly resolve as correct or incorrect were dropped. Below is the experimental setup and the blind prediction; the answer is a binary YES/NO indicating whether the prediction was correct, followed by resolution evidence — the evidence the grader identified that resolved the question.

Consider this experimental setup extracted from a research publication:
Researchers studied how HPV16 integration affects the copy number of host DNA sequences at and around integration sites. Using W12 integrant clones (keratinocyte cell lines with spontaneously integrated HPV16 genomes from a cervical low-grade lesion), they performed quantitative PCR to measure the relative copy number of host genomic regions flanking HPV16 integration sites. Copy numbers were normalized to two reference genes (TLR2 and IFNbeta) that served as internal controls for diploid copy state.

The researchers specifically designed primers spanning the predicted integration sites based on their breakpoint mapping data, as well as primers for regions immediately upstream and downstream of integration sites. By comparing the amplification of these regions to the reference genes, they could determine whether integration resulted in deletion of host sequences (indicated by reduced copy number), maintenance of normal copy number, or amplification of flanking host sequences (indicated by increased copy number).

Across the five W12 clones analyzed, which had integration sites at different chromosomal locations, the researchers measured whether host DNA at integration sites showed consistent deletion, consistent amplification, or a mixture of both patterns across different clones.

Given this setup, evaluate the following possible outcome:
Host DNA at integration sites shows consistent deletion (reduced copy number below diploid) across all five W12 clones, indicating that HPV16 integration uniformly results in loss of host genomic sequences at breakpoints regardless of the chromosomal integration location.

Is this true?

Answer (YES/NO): NO